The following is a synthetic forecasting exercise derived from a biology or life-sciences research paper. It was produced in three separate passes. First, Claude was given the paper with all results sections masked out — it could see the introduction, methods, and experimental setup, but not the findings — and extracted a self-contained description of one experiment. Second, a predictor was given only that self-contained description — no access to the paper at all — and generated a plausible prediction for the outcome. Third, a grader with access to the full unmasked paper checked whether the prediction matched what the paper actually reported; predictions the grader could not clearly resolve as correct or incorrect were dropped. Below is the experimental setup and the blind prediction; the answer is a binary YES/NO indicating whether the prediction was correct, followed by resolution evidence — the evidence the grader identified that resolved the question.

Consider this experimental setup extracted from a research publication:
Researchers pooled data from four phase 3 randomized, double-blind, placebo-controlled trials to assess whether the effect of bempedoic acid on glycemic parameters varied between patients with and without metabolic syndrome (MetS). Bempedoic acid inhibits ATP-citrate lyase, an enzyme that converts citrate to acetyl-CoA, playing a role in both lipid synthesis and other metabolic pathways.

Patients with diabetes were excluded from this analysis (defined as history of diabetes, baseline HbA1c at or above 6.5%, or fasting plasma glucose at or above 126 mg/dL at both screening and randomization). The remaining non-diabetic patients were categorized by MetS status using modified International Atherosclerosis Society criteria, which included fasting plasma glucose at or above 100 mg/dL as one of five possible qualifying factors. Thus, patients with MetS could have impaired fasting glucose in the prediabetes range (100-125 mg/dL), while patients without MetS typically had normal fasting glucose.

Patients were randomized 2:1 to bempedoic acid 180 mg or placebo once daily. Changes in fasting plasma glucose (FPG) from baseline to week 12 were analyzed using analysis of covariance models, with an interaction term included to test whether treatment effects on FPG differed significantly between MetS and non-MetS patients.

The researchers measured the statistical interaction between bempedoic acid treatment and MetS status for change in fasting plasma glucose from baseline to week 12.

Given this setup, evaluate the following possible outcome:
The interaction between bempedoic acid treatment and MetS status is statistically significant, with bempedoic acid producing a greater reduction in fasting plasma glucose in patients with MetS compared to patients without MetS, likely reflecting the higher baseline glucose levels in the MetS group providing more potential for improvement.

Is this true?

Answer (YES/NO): YES